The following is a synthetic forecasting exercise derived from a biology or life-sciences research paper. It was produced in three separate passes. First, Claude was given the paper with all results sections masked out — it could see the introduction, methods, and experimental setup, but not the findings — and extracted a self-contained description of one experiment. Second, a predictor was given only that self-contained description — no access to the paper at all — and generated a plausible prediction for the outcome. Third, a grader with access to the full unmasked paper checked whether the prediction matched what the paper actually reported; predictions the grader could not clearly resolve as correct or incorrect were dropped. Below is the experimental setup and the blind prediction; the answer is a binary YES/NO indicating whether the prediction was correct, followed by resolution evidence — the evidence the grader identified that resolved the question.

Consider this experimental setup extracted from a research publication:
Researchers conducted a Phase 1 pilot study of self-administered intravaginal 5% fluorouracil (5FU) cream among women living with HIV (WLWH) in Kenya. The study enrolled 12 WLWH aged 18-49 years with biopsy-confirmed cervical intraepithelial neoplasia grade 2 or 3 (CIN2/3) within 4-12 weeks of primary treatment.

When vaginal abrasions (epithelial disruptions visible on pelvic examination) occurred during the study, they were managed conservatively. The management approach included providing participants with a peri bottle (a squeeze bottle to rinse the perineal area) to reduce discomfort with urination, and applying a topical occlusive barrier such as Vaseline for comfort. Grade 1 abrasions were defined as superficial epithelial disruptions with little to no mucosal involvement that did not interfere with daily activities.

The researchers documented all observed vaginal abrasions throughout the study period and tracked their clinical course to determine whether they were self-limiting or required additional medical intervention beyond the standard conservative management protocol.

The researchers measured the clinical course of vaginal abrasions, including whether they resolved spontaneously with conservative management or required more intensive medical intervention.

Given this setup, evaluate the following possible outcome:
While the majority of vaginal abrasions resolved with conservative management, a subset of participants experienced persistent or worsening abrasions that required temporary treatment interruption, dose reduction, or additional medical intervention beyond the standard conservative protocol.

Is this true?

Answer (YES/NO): NO